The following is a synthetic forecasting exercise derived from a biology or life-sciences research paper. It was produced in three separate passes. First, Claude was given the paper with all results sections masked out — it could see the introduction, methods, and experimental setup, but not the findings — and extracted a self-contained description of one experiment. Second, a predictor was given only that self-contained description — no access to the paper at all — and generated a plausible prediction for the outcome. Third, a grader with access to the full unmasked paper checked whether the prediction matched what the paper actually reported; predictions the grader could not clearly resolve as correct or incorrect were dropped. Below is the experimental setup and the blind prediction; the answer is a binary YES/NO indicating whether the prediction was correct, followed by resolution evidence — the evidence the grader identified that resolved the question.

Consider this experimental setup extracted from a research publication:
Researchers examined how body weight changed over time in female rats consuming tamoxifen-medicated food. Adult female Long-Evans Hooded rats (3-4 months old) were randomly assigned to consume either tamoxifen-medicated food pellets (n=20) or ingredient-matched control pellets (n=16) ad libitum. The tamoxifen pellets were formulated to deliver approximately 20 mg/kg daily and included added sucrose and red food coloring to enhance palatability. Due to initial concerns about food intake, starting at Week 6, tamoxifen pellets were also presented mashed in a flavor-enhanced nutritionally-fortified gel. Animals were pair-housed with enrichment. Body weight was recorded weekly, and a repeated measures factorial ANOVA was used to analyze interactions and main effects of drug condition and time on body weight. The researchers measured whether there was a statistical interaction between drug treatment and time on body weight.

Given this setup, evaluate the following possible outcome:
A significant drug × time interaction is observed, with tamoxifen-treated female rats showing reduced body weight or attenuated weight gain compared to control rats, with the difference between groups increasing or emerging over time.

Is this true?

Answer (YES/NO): NO